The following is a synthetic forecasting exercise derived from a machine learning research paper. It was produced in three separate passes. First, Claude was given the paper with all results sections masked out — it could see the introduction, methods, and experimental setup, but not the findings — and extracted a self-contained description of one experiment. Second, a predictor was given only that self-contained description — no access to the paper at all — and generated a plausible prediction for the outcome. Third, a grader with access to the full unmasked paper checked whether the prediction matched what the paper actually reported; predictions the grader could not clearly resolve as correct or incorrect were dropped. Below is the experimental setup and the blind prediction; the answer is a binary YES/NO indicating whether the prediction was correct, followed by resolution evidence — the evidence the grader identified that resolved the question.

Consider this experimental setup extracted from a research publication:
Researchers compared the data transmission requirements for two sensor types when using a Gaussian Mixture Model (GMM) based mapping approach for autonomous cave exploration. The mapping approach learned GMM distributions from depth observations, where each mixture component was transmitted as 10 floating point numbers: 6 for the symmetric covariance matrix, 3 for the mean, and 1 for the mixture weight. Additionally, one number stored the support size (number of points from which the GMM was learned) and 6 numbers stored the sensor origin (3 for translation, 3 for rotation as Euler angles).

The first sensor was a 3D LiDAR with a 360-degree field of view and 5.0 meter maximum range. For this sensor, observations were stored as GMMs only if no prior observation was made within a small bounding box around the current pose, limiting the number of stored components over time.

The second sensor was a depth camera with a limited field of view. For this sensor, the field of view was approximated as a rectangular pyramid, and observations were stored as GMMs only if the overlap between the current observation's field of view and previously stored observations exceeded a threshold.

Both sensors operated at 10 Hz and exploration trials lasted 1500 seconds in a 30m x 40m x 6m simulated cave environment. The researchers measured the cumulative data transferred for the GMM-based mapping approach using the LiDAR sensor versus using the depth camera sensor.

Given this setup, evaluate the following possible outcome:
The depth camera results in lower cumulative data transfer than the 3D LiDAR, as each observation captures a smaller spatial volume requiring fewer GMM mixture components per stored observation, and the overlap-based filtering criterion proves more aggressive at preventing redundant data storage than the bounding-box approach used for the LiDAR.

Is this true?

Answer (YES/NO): NO